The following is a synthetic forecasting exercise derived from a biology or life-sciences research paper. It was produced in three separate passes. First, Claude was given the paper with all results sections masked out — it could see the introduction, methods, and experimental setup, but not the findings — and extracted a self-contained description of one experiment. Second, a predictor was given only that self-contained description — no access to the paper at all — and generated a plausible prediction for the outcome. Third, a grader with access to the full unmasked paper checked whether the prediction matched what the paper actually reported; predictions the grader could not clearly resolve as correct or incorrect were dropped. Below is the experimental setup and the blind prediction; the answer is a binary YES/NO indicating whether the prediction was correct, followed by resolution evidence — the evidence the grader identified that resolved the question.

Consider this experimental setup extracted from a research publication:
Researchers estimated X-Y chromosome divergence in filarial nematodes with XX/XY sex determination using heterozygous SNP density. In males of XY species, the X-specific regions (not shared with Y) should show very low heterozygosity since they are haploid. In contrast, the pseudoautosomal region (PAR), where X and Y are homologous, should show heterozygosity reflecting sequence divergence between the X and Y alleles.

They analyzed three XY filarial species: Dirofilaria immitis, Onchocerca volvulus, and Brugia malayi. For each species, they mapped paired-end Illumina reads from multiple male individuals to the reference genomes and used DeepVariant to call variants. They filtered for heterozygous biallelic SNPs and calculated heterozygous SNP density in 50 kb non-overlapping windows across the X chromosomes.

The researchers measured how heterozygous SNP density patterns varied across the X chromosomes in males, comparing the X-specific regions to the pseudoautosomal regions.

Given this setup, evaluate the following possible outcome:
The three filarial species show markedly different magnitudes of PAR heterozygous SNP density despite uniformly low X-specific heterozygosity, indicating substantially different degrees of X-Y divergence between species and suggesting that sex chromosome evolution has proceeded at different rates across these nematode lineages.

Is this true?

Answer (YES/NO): YES